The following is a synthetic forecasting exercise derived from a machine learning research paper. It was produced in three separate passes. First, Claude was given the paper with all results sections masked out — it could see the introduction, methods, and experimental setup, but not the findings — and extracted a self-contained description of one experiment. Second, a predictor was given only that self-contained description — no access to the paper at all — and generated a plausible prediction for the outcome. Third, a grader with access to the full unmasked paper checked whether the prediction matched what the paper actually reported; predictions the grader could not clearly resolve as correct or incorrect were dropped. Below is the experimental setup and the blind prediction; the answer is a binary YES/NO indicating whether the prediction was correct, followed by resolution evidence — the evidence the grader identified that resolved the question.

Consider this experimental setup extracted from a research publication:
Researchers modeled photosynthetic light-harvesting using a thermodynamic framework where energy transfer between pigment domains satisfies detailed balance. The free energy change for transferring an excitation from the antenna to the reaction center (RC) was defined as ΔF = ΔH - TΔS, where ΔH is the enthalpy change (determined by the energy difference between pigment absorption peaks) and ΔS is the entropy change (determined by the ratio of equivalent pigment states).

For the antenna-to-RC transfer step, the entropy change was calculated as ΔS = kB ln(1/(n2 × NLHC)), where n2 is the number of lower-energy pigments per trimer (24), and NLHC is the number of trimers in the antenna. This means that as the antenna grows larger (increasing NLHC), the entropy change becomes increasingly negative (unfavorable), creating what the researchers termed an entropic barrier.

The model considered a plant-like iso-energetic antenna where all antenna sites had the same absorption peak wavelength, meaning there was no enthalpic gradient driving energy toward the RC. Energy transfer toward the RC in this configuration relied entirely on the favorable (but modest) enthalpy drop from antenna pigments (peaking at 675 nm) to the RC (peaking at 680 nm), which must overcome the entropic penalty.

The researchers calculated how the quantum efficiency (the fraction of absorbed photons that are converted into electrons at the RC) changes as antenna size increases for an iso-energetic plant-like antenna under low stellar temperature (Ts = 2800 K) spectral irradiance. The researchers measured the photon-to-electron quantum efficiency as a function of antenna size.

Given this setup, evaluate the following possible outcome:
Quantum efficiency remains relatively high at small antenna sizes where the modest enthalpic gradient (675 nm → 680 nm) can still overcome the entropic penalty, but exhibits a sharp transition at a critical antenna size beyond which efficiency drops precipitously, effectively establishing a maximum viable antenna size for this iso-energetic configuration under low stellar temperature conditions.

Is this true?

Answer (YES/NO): NO